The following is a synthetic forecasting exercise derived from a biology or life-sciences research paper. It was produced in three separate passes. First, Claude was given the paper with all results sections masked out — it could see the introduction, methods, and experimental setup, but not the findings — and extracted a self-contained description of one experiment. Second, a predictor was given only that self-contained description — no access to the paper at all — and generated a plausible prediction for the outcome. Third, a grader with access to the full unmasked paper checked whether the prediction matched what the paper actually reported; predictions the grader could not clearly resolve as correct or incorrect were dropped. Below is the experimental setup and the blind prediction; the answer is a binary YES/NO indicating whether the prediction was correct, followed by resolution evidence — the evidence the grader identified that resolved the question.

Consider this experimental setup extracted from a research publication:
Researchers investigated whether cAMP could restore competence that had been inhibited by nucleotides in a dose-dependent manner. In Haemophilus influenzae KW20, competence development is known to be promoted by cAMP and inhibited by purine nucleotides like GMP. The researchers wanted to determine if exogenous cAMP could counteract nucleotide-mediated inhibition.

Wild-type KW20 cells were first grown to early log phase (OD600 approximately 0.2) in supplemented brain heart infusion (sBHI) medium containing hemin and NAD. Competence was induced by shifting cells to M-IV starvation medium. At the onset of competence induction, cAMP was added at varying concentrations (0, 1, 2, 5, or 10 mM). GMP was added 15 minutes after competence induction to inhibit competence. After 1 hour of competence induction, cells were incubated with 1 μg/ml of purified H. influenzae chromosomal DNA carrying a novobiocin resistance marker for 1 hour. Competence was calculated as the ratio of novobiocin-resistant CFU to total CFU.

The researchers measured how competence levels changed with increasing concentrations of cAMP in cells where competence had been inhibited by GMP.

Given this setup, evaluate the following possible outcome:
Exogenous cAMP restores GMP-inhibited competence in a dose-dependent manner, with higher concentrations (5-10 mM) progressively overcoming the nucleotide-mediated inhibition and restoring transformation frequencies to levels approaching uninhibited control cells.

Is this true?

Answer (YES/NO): YES